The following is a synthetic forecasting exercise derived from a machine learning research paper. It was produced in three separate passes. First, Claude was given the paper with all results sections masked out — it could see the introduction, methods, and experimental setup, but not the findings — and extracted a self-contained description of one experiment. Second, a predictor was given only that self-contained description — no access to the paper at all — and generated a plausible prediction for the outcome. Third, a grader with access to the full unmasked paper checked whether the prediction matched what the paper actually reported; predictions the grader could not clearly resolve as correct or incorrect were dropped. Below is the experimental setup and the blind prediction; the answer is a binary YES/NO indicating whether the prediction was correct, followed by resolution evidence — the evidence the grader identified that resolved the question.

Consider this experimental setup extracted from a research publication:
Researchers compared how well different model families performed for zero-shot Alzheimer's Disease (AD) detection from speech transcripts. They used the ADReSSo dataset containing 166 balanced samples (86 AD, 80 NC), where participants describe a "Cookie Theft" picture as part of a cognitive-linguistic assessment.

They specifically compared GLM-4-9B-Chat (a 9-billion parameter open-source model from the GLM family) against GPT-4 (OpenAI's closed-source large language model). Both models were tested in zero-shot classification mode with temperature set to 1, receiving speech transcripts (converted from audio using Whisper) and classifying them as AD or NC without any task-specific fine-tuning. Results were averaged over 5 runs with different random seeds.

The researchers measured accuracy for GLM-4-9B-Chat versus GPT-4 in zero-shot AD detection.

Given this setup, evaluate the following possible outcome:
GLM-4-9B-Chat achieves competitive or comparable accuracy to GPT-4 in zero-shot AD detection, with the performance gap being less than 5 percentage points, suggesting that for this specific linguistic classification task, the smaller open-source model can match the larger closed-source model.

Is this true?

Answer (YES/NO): NO